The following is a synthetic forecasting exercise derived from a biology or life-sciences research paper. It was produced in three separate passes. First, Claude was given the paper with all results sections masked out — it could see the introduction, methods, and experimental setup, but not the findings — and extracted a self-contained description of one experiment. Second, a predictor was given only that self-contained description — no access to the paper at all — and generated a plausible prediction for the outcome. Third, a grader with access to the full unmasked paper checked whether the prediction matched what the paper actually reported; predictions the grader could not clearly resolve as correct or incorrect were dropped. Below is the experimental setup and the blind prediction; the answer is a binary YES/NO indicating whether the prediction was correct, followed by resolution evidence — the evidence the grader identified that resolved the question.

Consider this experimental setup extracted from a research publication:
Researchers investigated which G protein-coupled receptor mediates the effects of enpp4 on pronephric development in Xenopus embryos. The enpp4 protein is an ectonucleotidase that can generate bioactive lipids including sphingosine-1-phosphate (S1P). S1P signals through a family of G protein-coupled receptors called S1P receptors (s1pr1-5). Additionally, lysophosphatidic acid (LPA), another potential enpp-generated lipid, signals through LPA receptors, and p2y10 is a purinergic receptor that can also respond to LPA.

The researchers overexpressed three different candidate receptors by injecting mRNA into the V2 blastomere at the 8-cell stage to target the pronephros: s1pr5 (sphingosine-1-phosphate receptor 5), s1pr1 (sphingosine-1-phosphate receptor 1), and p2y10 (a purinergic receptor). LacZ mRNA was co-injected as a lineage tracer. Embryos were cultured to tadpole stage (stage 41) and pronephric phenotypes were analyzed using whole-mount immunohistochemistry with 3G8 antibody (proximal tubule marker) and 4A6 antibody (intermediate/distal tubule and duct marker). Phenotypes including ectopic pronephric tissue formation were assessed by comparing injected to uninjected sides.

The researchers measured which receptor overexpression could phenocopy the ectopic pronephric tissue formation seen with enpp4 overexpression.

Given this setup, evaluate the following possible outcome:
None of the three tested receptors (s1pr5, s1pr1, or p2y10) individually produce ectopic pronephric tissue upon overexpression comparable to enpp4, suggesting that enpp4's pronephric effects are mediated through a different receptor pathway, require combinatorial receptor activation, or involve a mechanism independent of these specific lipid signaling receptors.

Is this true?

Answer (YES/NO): NO